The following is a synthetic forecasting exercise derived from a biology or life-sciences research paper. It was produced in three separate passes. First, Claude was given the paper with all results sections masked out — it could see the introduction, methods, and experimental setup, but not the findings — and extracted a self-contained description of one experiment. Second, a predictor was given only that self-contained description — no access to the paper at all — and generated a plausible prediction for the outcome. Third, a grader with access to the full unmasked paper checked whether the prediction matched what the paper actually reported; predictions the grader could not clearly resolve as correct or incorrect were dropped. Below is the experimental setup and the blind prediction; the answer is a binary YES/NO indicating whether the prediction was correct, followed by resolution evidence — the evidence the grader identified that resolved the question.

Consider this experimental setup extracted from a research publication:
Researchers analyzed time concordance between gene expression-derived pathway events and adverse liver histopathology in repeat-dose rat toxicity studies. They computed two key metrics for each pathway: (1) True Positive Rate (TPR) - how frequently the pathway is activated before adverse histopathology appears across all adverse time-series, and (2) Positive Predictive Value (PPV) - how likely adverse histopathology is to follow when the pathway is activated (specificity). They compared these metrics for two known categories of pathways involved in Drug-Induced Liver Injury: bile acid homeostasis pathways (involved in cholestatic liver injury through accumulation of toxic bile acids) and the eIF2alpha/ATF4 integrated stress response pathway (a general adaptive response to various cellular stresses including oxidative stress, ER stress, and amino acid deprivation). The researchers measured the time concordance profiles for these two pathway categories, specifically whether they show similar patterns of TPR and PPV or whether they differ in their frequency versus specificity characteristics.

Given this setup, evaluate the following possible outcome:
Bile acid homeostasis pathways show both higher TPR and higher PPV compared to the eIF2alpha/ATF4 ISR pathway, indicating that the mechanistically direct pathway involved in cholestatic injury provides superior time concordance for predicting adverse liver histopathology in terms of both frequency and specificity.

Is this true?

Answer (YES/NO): NO